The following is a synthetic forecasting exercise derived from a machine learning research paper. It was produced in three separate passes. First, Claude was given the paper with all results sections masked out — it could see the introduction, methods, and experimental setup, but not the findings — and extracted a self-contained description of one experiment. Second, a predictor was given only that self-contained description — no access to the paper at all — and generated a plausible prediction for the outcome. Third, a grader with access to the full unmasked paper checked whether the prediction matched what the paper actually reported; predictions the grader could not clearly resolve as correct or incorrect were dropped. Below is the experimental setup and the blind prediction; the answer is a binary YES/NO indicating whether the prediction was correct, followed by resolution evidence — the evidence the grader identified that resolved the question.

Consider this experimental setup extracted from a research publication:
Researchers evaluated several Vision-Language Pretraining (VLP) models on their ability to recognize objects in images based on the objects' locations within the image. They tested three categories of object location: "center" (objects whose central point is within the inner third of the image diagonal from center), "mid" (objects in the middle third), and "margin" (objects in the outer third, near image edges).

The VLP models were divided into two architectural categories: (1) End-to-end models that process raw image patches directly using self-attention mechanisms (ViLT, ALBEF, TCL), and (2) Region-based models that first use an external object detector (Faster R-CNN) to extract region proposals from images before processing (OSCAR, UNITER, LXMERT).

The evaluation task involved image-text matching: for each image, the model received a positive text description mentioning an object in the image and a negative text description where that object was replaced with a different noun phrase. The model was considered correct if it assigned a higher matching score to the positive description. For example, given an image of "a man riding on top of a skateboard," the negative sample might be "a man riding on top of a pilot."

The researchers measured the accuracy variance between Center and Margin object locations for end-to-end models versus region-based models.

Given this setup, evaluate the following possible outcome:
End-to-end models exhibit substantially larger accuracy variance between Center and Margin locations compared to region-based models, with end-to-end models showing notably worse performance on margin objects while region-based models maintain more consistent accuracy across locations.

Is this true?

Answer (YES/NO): NO